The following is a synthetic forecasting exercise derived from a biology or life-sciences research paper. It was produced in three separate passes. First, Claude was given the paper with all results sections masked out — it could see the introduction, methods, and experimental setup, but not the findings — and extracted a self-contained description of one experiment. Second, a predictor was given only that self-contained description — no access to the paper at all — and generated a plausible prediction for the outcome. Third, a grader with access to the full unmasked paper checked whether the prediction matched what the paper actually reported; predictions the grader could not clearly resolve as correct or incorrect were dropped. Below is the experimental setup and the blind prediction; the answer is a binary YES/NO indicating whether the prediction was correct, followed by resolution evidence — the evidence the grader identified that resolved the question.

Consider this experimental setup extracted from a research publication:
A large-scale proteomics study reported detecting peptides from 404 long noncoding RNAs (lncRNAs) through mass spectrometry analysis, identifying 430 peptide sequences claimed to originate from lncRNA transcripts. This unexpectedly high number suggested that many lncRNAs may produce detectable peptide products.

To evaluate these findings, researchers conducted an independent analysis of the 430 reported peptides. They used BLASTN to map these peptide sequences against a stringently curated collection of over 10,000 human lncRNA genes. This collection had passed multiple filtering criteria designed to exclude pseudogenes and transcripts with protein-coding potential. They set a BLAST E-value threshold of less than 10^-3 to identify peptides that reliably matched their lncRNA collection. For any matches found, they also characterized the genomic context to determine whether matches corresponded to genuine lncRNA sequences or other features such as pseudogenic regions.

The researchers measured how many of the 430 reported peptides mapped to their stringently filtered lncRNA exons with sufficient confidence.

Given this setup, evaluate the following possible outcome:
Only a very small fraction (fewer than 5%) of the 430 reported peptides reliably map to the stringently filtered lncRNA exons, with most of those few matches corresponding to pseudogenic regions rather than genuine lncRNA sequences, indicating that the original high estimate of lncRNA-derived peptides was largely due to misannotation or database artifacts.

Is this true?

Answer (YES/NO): YES